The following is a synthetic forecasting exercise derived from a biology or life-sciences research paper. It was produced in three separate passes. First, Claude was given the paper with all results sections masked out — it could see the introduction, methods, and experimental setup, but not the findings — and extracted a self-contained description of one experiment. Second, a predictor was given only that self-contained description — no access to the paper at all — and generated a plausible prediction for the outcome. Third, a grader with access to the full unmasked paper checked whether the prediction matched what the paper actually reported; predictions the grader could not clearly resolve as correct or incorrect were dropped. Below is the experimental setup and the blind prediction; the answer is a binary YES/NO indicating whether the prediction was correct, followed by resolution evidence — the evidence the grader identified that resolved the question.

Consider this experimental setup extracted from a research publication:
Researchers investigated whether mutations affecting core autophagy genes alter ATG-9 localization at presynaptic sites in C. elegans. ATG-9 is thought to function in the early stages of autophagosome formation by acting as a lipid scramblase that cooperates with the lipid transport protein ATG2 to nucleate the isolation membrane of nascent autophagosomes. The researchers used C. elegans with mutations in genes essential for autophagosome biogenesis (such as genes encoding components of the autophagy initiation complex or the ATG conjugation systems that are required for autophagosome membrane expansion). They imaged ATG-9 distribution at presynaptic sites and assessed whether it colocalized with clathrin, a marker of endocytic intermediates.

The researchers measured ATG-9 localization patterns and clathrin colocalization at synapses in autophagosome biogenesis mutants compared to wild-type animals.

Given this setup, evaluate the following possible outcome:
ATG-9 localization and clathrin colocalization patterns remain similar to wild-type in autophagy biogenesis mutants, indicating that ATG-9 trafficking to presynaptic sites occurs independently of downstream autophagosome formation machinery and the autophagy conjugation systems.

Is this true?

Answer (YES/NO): NO